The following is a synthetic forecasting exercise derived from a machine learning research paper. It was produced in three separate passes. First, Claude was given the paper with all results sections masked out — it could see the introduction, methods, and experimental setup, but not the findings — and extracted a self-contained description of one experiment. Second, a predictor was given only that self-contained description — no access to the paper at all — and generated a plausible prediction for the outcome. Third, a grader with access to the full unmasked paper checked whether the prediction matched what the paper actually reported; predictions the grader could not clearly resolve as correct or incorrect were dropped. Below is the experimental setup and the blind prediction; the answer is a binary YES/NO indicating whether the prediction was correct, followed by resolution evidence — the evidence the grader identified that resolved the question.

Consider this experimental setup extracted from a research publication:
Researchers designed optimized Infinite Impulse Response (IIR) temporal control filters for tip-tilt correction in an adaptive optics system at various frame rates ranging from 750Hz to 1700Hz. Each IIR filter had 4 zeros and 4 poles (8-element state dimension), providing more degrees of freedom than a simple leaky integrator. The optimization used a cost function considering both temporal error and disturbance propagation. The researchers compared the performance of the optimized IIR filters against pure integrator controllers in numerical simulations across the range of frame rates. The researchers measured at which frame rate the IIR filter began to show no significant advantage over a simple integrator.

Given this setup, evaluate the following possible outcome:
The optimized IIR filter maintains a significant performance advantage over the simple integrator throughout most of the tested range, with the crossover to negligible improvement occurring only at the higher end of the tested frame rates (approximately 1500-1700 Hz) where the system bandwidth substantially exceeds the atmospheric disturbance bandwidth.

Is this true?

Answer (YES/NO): NO